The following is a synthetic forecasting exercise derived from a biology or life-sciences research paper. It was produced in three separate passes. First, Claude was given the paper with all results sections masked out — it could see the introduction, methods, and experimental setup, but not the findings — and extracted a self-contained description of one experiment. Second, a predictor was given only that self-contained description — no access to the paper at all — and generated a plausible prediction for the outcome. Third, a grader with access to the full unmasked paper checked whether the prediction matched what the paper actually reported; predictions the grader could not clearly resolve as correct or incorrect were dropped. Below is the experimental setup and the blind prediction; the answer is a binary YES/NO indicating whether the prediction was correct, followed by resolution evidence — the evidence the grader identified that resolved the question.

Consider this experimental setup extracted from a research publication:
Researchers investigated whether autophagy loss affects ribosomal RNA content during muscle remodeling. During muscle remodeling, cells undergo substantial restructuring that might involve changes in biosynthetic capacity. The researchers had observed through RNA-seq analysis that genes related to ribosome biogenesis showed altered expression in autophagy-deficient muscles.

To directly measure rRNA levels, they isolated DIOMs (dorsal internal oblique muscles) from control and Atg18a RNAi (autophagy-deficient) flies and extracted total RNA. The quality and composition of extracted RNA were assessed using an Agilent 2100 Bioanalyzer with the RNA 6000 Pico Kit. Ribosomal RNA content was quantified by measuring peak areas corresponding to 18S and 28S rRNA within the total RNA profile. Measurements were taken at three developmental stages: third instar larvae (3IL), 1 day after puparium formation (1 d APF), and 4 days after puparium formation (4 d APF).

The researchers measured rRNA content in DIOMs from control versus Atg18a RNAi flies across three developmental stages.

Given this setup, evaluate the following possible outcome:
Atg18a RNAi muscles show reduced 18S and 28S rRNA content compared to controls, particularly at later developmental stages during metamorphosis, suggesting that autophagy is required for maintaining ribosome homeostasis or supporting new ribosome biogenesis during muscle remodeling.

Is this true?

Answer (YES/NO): NO